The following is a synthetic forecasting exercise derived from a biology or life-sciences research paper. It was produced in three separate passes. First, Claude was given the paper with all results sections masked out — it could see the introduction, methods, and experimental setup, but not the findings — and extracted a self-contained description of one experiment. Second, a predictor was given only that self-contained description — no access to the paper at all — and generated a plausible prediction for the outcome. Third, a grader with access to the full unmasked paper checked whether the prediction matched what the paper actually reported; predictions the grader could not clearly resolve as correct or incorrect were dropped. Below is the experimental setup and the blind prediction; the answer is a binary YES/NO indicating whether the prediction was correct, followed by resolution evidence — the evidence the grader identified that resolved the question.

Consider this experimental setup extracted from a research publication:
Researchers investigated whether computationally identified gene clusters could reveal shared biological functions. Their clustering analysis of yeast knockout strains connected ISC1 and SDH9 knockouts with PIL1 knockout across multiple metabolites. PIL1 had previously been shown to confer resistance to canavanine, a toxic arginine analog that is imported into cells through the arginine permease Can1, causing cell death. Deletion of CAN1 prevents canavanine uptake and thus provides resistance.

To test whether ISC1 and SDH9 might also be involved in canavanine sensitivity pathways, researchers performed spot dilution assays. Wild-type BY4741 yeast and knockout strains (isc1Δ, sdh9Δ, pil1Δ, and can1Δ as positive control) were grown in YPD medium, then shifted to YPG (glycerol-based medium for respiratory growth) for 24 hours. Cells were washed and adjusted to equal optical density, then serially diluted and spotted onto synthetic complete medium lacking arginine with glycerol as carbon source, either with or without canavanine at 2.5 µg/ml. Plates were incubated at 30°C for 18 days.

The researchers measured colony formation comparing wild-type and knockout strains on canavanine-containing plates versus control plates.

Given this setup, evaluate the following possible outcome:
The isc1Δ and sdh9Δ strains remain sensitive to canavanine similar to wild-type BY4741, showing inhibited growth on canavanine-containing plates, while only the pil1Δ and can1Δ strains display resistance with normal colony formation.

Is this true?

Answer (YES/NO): NO